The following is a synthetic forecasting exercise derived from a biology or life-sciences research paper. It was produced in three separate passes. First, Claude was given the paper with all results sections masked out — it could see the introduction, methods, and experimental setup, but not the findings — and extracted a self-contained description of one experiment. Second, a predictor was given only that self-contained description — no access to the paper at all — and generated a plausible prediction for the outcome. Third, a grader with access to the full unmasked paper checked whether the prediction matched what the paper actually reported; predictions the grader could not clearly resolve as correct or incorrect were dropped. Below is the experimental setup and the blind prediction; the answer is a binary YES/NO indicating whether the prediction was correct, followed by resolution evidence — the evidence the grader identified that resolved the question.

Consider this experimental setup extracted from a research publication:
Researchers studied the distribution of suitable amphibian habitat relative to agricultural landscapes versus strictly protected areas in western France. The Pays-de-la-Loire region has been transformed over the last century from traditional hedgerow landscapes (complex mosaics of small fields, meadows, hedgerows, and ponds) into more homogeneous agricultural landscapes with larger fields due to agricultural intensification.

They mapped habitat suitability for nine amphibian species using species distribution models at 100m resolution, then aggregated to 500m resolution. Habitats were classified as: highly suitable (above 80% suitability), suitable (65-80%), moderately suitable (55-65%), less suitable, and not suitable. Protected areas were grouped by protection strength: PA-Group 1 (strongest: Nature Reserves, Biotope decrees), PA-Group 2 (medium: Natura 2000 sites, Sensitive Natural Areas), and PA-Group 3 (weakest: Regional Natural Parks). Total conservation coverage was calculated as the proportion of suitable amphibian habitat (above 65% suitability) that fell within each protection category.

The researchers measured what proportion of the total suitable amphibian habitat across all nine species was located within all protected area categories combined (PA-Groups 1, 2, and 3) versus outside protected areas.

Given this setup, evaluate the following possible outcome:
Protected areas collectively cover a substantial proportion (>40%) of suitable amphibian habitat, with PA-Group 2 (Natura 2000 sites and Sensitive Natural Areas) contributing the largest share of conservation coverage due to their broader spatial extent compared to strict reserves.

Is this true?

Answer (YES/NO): NO